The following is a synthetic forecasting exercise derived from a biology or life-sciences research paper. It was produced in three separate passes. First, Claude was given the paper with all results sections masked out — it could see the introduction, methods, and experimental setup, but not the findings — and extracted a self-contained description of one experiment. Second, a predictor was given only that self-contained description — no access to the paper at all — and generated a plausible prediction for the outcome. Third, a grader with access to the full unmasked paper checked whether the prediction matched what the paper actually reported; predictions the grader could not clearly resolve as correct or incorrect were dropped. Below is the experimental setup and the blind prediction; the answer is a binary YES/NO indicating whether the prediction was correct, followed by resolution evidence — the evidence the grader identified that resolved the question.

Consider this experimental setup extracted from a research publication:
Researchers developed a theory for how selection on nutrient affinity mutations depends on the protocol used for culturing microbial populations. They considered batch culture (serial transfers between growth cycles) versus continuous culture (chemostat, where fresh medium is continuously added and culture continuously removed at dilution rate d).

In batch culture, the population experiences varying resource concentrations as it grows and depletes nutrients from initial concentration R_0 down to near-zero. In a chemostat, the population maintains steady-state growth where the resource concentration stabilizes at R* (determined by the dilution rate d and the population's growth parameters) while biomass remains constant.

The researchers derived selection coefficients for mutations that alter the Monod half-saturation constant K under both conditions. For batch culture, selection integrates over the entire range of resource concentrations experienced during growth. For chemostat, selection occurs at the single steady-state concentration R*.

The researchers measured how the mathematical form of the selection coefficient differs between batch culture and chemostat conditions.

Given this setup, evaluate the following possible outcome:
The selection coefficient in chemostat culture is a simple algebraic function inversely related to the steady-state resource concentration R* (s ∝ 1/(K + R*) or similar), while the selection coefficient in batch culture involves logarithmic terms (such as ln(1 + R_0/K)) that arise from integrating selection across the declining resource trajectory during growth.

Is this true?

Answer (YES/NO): YES